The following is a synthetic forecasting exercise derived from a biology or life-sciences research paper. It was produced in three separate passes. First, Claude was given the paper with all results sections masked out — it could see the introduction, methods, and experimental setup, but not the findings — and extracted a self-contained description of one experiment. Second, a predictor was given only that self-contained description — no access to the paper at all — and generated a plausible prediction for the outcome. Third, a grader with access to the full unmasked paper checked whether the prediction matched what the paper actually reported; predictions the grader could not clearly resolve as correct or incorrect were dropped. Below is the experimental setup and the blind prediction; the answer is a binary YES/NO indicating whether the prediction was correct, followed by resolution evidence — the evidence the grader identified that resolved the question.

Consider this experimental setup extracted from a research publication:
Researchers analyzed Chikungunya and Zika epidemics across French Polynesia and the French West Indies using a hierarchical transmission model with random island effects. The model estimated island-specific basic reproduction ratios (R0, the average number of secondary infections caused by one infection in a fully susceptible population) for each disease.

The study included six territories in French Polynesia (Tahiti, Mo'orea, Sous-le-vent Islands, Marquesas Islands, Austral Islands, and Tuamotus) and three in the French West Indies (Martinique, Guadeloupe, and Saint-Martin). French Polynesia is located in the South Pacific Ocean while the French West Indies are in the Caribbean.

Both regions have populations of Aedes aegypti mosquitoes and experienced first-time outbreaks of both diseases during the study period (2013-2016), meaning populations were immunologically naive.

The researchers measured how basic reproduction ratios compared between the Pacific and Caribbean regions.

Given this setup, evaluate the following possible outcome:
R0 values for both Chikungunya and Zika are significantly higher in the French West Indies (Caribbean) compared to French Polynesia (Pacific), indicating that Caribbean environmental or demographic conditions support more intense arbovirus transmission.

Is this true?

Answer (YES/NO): NO